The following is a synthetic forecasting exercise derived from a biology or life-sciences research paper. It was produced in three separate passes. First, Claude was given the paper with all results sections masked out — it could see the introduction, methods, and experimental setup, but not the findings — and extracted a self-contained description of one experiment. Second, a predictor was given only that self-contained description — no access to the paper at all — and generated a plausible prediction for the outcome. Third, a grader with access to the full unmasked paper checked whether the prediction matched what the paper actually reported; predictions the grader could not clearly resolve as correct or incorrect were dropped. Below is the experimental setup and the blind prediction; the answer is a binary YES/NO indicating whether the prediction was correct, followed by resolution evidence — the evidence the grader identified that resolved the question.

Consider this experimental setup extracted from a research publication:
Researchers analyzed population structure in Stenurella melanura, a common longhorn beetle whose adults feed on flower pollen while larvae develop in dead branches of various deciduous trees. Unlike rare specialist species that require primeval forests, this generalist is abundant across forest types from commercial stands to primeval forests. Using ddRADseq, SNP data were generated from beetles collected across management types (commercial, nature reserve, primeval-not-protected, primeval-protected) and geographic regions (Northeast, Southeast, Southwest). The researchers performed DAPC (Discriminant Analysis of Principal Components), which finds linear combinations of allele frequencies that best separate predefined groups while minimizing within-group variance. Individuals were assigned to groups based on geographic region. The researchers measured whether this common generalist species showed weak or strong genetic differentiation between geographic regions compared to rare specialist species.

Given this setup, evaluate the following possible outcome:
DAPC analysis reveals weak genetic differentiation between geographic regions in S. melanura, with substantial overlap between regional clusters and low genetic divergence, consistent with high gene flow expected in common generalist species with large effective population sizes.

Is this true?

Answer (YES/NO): NO